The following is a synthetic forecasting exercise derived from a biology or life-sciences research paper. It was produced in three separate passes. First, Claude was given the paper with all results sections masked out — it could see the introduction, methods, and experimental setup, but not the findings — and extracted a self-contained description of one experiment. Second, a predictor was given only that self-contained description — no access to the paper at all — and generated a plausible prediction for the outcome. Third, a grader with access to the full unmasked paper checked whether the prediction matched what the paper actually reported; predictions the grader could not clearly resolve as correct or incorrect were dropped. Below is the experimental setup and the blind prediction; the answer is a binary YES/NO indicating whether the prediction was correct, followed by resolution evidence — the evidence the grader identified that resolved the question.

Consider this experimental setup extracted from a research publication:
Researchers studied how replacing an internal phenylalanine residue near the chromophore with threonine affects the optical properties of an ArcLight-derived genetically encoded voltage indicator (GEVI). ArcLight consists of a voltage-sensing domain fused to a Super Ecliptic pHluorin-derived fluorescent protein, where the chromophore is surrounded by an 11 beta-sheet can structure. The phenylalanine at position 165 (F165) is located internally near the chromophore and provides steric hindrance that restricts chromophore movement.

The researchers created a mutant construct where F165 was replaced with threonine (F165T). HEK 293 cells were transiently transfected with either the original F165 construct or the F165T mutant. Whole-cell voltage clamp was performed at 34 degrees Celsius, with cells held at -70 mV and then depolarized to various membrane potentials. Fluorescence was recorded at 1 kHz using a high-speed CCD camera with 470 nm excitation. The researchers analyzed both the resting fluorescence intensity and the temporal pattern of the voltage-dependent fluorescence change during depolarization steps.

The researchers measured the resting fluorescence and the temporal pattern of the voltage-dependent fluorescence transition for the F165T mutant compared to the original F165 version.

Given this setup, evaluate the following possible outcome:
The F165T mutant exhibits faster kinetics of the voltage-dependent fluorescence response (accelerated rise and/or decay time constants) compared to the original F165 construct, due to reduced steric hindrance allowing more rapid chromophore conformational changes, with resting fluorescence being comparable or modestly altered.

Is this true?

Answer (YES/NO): NO